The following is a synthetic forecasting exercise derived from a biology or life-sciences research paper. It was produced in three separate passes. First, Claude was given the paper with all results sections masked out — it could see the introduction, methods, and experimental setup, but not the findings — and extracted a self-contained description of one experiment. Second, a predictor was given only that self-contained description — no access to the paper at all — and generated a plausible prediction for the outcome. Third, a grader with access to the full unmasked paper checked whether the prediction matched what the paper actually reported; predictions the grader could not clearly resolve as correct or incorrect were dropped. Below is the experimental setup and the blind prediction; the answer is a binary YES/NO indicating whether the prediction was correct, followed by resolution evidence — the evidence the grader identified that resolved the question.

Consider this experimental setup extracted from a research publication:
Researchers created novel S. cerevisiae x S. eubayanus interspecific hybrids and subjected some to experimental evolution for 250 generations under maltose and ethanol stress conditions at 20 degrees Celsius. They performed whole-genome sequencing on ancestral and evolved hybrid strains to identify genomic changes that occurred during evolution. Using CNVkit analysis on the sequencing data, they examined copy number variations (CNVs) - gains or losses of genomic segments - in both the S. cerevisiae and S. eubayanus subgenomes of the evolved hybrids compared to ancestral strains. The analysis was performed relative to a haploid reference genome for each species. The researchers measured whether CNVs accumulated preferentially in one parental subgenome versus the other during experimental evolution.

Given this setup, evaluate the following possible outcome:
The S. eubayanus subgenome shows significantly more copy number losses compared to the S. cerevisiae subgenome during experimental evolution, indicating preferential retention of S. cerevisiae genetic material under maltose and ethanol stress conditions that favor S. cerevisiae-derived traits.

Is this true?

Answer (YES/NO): NO